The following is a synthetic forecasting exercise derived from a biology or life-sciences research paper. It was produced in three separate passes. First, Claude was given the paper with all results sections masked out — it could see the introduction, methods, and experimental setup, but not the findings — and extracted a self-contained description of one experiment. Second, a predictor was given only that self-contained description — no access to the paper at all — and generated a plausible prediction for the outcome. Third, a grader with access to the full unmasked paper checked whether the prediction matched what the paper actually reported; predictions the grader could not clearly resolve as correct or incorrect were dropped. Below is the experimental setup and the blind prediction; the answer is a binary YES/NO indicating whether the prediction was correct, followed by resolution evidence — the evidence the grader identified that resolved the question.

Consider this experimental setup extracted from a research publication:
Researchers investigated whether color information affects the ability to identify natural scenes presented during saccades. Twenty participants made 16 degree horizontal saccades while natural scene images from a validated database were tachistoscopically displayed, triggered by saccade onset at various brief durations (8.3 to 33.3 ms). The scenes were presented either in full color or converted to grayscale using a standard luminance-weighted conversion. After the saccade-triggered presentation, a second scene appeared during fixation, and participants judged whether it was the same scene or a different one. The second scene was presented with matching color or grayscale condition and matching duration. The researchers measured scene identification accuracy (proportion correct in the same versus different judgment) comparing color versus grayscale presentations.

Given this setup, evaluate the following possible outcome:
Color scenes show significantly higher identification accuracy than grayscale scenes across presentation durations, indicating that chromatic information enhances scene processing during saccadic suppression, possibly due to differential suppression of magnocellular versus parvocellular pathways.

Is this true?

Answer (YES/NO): YES